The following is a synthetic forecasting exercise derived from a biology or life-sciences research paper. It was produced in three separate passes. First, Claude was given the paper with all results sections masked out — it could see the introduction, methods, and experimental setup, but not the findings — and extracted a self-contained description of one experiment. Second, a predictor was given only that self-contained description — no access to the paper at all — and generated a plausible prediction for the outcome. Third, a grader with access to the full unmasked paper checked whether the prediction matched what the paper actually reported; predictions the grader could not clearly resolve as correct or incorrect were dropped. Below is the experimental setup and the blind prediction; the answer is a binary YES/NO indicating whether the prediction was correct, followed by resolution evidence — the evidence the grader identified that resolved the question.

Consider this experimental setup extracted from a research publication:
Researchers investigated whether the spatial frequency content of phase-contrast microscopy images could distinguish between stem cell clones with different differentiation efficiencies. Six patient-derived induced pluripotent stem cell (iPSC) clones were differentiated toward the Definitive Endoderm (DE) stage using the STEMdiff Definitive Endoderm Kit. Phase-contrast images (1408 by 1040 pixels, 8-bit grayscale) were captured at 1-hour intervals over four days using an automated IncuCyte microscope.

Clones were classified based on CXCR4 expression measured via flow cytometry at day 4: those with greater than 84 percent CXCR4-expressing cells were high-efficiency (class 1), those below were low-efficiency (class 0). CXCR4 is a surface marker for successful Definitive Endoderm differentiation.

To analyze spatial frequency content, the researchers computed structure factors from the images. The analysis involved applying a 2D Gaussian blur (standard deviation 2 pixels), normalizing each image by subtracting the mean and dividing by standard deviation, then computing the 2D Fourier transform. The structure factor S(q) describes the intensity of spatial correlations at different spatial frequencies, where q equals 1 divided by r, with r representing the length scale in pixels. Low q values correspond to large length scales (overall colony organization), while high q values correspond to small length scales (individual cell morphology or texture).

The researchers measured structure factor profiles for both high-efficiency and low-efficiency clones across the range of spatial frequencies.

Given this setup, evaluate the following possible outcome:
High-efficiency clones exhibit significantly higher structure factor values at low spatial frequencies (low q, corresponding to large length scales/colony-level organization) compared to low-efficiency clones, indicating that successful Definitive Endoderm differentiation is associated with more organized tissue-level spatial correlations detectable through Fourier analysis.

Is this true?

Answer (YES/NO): NO